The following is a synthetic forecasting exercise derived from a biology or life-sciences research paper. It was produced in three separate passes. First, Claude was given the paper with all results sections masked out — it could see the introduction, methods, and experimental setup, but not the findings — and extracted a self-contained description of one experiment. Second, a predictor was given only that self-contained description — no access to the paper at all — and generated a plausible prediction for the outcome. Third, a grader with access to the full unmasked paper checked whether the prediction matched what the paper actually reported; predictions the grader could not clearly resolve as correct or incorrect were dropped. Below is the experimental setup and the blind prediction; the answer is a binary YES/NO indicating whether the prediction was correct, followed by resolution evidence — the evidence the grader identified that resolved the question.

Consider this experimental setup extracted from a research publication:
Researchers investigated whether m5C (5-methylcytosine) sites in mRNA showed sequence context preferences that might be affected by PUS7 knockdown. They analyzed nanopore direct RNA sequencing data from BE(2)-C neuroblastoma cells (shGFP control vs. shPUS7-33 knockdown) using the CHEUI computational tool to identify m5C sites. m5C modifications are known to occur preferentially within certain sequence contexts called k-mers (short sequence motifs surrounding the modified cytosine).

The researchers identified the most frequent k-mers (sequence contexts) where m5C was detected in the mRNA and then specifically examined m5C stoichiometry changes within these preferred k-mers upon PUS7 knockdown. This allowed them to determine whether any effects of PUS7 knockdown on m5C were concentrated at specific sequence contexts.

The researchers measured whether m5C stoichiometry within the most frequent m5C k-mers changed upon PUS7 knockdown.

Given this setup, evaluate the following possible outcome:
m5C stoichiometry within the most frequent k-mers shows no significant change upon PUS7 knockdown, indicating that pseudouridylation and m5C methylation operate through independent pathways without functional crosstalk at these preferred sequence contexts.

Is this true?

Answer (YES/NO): NO